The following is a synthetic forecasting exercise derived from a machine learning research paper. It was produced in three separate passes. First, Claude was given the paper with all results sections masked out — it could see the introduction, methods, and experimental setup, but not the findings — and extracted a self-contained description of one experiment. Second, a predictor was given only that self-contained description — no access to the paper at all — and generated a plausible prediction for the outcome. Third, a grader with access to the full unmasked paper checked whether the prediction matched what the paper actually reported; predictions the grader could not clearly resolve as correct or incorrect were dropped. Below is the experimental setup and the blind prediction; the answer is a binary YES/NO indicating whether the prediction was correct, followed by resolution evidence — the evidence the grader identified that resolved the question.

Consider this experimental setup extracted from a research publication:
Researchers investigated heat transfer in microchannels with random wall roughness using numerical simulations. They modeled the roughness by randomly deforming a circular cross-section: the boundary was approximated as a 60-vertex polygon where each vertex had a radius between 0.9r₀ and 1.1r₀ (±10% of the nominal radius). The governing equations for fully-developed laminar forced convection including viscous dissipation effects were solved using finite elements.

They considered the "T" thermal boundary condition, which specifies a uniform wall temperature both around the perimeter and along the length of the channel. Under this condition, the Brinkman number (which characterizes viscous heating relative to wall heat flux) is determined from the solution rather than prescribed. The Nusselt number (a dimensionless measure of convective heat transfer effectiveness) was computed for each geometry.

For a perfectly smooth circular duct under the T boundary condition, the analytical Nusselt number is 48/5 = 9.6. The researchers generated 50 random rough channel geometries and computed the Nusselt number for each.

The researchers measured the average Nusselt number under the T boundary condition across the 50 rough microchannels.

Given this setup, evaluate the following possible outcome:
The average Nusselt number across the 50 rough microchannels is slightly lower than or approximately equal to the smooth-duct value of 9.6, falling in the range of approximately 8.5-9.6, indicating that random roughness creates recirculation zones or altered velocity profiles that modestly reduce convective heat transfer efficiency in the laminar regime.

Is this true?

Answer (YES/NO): NO